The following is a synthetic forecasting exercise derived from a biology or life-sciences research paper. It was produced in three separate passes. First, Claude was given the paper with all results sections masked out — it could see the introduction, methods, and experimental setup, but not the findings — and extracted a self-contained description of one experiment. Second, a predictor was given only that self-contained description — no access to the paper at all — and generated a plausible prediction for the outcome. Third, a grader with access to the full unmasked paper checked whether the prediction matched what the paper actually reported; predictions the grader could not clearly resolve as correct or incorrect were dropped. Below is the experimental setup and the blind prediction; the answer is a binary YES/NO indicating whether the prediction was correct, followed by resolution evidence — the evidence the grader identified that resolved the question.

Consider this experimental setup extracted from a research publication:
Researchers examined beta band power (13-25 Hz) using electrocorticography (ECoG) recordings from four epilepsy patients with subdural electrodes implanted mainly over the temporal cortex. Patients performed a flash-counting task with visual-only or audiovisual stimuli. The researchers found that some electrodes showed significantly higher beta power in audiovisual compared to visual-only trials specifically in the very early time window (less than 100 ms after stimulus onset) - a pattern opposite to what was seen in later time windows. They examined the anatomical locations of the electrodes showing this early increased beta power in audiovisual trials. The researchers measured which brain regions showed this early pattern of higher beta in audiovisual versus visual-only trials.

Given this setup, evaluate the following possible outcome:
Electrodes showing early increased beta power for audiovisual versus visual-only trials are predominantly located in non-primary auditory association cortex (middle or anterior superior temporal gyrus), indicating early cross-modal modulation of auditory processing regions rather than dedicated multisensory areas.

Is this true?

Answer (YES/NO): NO